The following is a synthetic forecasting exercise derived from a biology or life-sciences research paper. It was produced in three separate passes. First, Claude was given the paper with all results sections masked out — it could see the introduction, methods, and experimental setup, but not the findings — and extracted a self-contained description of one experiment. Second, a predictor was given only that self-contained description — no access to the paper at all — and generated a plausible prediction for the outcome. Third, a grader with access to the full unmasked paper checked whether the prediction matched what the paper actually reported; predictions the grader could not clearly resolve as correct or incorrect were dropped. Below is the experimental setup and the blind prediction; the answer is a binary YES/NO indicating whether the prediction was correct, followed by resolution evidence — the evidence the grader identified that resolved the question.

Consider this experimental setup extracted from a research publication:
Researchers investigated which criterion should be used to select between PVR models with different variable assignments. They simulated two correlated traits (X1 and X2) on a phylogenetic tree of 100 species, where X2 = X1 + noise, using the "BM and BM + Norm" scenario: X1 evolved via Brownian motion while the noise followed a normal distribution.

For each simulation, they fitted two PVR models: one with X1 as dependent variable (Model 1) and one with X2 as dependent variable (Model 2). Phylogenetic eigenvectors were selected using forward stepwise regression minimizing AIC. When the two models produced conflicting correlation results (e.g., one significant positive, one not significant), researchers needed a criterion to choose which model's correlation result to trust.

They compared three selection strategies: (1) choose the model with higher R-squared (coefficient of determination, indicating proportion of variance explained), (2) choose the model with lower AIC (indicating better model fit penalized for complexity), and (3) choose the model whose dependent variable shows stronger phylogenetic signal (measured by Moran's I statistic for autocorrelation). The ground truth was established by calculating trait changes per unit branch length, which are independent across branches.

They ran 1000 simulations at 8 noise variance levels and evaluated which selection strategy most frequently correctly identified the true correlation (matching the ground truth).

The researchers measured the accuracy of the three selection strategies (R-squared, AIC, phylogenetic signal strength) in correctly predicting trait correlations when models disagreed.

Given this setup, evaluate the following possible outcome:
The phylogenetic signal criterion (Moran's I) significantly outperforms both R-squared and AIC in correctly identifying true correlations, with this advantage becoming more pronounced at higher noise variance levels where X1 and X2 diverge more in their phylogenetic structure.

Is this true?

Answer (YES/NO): NO